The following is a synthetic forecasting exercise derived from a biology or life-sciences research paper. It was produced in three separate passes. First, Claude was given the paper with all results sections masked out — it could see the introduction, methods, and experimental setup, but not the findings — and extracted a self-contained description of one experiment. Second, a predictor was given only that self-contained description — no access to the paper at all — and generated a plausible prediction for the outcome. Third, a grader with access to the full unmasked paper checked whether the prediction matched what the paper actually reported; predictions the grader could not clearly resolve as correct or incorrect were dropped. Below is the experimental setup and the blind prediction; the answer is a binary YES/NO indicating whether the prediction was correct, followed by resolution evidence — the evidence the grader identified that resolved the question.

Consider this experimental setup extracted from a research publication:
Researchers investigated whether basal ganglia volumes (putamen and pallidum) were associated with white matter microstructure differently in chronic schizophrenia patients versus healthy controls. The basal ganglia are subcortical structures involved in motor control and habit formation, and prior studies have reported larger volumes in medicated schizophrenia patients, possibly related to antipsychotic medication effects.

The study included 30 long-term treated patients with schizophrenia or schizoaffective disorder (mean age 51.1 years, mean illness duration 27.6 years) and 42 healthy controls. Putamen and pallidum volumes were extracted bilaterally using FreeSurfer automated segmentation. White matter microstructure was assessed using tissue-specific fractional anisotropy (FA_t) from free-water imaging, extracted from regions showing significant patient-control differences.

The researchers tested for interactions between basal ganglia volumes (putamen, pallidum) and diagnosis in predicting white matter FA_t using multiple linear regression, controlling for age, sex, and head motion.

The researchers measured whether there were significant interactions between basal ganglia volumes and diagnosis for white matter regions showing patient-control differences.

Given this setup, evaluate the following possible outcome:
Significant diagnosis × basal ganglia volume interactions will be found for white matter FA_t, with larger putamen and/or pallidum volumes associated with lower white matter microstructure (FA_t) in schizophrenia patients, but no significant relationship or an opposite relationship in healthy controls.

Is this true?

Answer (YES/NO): NO